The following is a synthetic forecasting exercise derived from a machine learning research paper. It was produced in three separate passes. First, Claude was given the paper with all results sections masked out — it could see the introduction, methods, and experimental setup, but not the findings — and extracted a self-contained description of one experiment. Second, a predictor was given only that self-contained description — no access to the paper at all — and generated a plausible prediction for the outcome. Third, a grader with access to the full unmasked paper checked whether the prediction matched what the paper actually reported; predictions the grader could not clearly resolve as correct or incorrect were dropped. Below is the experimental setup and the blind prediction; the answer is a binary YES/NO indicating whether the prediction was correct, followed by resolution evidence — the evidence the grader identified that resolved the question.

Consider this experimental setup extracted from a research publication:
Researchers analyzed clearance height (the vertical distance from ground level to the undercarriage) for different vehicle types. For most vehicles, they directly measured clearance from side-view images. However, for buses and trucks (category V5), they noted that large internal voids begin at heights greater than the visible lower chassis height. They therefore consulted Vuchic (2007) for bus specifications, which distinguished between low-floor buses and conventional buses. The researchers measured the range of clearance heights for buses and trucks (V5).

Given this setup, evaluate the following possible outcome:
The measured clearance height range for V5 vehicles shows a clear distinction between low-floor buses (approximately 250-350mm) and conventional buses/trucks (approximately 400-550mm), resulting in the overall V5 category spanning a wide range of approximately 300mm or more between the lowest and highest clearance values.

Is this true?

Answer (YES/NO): NO